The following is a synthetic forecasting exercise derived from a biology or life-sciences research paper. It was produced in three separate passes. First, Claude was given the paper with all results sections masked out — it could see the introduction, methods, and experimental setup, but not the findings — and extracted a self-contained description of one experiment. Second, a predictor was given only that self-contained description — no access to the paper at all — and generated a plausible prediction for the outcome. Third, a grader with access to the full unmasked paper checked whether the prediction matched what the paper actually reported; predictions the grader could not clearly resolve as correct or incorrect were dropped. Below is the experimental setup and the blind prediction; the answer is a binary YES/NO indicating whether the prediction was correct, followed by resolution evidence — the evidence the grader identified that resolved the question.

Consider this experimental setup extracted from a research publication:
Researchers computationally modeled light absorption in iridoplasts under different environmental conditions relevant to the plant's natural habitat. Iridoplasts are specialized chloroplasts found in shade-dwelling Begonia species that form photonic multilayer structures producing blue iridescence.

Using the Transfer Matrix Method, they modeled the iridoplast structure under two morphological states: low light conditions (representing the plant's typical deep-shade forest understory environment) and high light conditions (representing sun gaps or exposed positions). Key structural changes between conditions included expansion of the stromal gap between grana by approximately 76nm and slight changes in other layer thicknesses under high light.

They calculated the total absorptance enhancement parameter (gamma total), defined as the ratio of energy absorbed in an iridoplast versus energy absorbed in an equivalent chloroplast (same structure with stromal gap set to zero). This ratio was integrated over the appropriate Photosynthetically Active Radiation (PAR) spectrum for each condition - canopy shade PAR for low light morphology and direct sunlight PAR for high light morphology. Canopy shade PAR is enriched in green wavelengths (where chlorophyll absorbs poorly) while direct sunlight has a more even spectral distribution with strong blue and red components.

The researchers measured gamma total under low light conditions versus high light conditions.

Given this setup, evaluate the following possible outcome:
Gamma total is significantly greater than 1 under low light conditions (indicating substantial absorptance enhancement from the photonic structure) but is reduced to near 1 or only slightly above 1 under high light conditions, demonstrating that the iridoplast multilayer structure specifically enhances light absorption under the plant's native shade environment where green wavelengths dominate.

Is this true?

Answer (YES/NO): NO